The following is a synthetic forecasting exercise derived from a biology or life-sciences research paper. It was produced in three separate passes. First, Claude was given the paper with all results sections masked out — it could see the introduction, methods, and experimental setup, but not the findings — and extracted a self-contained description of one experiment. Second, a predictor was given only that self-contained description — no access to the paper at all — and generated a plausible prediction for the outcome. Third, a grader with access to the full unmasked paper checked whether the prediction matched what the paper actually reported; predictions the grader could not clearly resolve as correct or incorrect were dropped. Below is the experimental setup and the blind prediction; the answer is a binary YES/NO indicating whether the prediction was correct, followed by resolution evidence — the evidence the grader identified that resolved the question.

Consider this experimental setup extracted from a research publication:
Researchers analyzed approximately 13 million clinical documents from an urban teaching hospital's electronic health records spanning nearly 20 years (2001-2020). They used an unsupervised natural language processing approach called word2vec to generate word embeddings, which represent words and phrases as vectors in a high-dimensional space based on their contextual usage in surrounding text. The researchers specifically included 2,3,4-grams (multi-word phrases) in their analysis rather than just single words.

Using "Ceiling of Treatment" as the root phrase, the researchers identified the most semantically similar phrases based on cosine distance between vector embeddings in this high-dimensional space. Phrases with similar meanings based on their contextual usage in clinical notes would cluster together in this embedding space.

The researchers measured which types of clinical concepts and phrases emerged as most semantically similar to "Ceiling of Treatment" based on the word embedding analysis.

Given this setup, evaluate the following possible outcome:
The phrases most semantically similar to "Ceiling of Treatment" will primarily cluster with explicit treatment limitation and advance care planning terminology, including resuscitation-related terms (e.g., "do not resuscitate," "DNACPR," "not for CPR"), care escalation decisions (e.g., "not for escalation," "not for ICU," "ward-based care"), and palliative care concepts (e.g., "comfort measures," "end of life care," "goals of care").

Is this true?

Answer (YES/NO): YES